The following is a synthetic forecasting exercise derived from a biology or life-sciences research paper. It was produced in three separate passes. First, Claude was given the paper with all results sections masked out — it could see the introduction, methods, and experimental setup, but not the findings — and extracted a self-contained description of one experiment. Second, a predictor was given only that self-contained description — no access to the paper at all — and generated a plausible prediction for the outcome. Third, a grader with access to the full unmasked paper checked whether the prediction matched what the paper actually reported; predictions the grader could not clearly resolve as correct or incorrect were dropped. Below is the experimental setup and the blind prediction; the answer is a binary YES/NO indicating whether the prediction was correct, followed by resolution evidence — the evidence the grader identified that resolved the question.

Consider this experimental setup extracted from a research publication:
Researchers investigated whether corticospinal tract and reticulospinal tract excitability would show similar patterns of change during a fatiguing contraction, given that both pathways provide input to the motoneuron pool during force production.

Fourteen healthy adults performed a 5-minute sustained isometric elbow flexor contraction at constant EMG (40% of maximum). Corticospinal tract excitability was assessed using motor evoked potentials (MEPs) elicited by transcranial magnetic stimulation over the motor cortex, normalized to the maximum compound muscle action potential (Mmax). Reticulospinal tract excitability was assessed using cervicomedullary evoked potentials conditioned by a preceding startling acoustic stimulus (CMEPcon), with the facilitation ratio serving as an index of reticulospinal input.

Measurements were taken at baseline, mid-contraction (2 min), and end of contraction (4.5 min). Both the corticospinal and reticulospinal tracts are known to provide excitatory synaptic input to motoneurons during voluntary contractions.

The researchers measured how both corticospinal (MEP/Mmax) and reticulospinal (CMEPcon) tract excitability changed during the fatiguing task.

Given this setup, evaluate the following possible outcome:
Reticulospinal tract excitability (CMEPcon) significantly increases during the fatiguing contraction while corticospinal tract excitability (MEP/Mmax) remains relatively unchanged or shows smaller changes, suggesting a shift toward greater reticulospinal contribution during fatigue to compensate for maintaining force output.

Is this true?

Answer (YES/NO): NO